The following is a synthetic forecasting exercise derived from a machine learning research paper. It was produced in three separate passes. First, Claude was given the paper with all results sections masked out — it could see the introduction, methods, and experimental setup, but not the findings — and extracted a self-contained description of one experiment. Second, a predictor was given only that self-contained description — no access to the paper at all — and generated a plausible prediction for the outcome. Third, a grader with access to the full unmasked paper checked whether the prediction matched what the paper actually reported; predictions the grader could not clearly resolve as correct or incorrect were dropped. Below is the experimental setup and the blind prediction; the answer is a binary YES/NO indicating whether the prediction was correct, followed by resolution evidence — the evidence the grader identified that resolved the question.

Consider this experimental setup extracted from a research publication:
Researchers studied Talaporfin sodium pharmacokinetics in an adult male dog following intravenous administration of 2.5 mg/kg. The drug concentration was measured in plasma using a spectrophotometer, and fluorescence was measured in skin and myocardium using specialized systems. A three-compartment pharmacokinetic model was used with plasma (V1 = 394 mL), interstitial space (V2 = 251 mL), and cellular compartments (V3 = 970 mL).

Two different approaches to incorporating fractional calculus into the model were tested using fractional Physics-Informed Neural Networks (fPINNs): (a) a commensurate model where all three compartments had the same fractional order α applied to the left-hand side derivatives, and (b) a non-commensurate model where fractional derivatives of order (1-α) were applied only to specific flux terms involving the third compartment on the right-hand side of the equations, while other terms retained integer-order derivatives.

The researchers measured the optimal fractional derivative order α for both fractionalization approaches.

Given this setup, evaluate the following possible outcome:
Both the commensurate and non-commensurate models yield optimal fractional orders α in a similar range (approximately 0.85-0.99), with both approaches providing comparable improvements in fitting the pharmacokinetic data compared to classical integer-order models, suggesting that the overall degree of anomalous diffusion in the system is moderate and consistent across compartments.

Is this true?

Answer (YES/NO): NO